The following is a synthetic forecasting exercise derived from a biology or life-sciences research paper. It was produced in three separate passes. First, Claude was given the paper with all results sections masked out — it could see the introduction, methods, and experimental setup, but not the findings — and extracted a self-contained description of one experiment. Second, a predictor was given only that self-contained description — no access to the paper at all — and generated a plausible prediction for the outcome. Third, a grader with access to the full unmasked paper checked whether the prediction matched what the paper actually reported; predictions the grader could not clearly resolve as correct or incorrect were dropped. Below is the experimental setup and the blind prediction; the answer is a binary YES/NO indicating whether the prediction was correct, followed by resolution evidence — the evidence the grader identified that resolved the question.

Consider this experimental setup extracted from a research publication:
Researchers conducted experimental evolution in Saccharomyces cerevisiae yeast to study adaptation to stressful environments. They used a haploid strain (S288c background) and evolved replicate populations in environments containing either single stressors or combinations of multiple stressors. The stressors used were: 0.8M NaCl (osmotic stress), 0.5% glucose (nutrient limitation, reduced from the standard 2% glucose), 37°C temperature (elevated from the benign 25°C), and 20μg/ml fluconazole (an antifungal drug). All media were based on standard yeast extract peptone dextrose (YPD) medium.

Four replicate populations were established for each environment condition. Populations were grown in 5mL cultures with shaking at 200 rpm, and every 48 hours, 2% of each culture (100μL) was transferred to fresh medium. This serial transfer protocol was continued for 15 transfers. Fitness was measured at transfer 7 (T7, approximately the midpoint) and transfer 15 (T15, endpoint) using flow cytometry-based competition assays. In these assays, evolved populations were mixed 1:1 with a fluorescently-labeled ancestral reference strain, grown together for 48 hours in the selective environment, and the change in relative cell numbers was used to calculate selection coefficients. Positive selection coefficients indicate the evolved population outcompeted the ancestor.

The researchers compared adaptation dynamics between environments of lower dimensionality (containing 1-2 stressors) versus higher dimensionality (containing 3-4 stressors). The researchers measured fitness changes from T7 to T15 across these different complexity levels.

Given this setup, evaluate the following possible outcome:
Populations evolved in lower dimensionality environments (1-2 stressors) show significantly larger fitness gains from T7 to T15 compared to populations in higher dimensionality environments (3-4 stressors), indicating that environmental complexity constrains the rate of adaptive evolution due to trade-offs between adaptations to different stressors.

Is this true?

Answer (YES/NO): NO